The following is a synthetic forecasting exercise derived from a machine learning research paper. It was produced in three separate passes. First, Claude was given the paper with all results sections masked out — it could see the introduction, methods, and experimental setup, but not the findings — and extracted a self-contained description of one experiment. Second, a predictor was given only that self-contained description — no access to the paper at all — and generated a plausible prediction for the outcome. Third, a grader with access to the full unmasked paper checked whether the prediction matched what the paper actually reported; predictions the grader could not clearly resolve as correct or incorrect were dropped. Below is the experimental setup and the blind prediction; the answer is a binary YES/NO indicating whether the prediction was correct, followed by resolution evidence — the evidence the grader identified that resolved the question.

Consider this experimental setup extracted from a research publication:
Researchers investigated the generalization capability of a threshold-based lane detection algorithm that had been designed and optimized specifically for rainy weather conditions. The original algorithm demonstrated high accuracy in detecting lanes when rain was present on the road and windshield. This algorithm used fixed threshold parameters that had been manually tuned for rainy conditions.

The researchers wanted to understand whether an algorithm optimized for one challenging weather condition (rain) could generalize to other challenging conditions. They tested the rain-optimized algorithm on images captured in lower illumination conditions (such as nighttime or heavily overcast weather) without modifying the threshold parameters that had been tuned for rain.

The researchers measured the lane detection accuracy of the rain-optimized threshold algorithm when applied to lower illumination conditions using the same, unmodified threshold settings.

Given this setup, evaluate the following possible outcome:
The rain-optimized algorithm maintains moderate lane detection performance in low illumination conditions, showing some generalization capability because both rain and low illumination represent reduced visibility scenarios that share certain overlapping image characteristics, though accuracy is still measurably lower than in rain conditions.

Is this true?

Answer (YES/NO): NO